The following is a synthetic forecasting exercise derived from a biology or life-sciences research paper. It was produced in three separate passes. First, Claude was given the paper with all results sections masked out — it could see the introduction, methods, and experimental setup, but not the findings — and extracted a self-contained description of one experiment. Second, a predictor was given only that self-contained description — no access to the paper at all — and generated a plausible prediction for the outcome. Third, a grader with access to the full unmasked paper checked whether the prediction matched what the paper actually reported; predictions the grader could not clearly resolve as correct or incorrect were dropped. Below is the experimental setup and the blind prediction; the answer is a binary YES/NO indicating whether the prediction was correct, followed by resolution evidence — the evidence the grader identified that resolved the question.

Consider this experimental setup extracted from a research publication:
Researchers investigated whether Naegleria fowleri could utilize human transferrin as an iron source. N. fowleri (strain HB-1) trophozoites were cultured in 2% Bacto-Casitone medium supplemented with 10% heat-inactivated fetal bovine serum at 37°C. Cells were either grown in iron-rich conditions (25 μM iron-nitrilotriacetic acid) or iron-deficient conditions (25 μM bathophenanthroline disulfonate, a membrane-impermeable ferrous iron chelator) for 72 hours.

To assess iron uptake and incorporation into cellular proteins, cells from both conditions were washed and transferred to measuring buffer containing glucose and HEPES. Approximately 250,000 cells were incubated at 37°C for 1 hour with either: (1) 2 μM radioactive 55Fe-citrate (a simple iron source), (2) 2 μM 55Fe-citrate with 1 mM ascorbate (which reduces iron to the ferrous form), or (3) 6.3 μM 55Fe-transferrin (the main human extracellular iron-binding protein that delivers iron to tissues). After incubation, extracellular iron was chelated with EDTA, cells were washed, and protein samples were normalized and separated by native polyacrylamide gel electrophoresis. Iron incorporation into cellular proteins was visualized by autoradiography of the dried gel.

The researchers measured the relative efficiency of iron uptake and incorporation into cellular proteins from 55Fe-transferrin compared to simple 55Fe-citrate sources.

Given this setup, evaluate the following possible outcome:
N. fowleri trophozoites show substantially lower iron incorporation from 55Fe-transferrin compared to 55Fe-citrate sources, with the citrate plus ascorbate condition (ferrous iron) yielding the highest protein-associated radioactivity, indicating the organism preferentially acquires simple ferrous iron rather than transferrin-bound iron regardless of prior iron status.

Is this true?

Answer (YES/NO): YES